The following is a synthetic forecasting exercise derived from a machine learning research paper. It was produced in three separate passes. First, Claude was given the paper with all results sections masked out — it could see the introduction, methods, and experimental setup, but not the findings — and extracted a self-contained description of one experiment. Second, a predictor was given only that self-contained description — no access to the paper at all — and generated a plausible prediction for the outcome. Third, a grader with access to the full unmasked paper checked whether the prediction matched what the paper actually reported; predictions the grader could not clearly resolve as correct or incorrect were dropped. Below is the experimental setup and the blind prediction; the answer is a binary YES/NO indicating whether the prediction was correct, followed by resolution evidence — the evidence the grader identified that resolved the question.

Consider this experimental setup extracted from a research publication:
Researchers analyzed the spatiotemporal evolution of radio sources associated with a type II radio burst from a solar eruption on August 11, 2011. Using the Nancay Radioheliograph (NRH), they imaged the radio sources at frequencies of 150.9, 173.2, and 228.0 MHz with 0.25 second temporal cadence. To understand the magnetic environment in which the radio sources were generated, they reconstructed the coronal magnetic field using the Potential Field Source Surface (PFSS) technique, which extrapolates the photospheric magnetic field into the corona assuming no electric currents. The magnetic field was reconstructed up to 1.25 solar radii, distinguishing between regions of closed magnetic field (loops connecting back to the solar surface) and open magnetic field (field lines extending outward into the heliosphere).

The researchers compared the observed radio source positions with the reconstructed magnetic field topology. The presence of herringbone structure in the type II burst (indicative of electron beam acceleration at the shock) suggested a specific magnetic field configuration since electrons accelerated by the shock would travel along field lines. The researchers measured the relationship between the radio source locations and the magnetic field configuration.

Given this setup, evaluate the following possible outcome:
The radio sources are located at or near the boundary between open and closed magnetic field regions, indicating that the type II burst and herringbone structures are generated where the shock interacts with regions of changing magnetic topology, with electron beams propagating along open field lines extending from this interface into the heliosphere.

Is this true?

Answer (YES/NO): NO